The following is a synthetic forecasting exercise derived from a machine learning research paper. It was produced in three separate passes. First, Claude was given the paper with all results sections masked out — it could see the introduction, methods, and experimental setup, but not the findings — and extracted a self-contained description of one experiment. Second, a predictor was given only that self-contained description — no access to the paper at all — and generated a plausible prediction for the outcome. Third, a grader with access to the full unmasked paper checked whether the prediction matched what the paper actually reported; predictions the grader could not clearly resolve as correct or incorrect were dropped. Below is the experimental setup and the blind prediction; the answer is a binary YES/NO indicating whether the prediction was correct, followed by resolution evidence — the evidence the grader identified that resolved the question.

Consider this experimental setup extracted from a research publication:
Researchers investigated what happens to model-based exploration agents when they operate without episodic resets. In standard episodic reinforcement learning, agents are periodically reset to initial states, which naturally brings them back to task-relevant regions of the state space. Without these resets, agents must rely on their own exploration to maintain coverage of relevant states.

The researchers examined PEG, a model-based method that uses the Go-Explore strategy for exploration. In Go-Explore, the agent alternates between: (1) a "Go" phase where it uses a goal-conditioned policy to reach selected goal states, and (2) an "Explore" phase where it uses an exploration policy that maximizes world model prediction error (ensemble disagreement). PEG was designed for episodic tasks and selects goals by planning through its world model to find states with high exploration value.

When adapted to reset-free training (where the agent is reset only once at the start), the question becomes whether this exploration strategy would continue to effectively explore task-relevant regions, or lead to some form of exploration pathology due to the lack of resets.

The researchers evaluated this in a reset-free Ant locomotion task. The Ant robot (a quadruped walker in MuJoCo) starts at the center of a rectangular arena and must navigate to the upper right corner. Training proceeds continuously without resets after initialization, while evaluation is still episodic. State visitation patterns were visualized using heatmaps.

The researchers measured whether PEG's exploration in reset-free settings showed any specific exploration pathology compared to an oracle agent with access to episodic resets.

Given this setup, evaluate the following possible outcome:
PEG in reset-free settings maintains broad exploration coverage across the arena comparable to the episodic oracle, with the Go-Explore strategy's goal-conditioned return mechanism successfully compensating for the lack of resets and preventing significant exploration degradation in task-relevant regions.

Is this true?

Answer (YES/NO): NO